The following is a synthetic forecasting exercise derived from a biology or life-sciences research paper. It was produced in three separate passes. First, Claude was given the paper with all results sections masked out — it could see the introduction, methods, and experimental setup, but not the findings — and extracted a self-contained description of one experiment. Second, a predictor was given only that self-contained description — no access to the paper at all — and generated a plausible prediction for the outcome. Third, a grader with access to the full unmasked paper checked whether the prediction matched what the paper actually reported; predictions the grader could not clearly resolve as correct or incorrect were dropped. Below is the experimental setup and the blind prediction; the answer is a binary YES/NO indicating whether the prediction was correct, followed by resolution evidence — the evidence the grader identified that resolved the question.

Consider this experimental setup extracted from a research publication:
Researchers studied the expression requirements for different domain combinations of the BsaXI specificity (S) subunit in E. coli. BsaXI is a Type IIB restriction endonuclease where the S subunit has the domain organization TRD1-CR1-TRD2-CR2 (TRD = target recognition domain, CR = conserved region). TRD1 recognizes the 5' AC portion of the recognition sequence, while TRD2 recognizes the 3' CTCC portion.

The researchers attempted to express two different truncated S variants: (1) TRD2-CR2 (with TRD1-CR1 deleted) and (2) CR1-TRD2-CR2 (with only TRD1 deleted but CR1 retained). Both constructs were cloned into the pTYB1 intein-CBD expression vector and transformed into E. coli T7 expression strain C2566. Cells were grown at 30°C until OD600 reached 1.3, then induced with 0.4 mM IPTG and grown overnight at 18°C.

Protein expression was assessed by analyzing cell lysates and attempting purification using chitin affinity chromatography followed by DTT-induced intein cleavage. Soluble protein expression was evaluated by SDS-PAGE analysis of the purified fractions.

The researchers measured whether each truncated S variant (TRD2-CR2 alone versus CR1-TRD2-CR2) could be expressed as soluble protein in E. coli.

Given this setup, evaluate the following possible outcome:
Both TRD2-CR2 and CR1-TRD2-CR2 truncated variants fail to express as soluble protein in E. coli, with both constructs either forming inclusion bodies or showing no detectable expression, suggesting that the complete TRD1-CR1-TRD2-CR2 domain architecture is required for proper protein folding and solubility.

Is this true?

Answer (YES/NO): NO